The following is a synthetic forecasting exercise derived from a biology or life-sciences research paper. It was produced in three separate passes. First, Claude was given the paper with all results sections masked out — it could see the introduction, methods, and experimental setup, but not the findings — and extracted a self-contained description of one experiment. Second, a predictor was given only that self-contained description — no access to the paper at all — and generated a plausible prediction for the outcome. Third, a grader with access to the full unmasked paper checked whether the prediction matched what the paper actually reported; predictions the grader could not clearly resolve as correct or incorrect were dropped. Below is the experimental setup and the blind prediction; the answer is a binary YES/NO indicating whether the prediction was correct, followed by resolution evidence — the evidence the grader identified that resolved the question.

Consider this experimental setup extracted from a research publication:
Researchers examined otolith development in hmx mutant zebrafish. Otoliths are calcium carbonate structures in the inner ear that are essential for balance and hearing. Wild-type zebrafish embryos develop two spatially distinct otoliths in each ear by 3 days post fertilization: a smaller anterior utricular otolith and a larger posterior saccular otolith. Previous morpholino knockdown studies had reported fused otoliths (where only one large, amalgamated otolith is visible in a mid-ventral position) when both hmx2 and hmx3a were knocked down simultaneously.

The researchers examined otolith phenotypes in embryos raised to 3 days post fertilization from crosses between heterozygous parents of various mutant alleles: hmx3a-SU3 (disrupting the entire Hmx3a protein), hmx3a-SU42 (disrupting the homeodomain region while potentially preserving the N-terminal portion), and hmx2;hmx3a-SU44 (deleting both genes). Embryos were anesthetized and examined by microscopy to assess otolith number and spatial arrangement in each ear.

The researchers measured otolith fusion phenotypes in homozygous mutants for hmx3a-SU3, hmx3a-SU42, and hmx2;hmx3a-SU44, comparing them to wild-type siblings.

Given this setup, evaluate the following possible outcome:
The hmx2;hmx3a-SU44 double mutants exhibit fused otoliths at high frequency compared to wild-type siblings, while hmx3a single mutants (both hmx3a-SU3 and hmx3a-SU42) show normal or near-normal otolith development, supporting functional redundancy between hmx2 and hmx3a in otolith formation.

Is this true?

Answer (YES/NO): NO